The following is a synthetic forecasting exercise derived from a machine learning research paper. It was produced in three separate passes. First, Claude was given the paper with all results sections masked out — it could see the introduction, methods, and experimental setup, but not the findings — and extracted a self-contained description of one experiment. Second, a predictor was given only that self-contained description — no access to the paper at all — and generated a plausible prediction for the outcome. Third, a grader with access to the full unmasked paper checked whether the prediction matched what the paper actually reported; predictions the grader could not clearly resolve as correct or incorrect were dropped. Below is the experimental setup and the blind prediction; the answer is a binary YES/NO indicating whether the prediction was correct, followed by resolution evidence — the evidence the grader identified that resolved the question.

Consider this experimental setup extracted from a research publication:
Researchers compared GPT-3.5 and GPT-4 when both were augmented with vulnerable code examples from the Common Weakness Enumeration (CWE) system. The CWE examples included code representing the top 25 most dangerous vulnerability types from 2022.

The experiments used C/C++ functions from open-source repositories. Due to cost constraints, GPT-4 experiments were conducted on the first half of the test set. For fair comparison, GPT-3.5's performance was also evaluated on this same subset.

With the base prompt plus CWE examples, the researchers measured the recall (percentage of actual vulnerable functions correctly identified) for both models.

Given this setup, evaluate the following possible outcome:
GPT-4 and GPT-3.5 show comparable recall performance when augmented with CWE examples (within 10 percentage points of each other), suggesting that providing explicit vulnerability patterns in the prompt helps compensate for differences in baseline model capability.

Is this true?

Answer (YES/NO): NO